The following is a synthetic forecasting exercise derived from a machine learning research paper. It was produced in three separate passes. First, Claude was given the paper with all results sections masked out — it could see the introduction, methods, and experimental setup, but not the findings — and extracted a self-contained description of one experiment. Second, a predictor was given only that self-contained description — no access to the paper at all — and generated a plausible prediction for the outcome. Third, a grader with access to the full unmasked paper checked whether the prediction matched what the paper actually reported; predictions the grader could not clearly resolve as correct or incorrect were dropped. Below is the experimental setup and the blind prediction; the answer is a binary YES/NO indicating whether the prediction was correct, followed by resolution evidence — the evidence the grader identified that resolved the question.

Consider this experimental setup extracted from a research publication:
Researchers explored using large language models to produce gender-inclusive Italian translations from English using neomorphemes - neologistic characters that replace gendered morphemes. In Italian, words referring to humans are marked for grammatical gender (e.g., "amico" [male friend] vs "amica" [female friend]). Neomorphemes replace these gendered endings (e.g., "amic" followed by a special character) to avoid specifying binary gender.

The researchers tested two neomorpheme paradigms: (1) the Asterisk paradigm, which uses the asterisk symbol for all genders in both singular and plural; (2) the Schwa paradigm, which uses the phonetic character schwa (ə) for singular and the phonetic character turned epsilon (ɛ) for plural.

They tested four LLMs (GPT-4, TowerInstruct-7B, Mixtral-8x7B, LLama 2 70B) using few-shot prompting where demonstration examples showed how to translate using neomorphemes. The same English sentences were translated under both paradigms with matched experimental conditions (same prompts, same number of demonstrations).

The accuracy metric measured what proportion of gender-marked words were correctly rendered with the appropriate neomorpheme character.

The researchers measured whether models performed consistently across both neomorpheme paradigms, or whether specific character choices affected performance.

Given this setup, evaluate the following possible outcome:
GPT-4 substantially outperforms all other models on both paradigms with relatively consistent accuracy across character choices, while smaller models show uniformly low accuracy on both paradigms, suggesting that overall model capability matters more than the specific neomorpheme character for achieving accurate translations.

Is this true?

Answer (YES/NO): NO